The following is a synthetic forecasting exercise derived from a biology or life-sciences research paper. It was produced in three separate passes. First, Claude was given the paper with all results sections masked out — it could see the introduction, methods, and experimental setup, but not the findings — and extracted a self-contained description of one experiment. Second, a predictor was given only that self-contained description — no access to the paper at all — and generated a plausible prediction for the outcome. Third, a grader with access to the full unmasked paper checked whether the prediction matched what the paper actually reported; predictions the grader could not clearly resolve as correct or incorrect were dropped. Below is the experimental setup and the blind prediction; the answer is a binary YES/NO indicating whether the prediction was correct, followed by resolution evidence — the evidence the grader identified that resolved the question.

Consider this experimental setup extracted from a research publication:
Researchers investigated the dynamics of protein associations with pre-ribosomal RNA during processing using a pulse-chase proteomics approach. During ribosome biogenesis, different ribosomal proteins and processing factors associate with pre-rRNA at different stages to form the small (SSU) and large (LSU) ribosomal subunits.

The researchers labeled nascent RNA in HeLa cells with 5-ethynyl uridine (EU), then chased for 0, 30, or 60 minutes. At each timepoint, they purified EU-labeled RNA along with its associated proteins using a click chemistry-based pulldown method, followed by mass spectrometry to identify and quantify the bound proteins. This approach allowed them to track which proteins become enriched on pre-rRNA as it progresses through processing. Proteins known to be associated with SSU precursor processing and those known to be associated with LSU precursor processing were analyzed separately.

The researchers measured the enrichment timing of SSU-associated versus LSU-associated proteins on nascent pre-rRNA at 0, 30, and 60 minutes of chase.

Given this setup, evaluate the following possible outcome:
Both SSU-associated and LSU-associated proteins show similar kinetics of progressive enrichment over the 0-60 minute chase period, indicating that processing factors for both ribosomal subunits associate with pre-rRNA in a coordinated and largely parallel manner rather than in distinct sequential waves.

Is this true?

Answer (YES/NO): NO